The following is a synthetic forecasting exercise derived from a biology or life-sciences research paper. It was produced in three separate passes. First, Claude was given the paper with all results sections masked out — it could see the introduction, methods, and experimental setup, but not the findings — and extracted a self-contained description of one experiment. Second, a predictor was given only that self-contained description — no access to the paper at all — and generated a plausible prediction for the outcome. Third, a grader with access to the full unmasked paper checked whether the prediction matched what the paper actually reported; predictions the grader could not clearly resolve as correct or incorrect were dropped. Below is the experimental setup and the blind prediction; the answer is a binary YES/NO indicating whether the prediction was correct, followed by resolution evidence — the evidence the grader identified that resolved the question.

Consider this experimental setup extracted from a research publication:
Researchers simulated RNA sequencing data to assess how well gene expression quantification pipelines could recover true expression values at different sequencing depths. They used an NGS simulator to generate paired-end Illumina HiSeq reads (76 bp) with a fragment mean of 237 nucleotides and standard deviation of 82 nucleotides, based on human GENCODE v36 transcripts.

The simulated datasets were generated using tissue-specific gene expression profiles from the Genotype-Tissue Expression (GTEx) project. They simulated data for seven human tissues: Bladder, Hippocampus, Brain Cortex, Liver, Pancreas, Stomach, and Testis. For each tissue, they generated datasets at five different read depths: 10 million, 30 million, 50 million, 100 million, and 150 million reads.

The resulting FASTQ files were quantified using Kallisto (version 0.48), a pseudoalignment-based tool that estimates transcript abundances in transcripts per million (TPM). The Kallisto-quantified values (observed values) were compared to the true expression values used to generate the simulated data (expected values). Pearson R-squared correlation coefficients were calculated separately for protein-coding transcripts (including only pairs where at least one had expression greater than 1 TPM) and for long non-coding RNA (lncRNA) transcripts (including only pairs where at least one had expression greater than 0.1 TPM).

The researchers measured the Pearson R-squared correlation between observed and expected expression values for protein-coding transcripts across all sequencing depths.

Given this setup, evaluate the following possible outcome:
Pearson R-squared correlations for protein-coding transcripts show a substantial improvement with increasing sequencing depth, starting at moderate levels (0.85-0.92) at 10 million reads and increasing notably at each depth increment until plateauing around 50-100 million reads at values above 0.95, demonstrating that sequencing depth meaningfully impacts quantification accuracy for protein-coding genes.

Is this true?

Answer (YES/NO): NO